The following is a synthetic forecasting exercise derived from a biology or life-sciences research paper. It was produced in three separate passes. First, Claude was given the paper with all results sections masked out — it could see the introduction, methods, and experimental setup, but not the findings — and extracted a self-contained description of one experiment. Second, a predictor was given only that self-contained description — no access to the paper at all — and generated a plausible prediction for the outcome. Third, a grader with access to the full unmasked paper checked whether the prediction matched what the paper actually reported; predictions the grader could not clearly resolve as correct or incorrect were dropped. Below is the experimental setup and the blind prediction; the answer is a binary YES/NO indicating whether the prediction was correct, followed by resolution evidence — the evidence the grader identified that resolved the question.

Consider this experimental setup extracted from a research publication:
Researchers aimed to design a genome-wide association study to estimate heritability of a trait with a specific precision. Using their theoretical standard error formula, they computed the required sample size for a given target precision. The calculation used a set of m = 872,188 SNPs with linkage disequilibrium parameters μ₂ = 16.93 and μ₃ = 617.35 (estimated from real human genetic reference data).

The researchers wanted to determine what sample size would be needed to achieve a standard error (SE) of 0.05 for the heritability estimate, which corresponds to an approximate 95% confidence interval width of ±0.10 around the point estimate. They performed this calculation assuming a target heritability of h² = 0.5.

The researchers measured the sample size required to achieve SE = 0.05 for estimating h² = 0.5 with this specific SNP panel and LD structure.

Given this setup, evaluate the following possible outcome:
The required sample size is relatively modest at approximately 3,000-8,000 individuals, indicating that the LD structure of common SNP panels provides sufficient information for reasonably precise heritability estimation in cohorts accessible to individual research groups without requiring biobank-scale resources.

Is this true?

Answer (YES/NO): YES